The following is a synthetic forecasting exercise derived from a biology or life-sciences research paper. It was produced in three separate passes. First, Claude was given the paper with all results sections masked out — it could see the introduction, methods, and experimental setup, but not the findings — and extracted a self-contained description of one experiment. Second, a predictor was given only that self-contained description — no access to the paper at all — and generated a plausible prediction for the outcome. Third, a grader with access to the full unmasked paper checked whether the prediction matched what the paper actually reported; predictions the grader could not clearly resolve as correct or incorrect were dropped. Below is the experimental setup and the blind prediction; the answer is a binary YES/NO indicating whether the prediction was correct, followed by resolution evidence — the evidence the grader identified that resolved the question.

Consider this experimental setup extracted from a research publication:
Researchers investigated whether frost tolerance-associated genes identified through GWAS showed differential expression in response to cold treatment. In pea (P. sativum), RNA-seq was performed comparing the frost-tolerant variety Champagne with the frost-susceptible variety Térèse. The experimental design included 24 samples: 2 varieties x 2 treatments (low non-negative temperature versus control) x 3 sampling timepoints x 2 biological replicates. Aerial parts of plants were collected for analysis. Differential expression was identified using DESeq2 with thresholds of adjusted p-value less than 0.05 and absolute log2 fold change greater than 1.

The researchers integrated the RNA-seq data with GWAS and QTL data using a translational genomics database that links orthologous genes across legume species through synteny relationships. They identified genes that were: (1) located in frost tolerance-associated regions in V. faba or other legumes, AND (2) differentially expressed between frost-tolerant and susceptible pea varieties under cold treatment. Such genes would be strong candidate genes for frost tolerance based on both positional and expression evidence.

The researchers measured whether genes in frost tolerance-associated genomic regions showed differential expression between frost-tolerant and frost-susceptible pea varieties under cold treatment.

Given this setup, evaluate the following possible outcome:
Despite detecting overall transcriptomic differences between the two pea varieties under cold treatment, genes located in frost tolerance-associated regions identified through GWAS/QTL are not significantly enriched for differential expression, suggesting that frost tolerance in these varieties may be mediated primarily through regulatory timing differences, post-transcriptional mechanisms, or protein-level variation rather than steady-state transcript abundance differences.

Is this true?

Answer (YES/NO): NO